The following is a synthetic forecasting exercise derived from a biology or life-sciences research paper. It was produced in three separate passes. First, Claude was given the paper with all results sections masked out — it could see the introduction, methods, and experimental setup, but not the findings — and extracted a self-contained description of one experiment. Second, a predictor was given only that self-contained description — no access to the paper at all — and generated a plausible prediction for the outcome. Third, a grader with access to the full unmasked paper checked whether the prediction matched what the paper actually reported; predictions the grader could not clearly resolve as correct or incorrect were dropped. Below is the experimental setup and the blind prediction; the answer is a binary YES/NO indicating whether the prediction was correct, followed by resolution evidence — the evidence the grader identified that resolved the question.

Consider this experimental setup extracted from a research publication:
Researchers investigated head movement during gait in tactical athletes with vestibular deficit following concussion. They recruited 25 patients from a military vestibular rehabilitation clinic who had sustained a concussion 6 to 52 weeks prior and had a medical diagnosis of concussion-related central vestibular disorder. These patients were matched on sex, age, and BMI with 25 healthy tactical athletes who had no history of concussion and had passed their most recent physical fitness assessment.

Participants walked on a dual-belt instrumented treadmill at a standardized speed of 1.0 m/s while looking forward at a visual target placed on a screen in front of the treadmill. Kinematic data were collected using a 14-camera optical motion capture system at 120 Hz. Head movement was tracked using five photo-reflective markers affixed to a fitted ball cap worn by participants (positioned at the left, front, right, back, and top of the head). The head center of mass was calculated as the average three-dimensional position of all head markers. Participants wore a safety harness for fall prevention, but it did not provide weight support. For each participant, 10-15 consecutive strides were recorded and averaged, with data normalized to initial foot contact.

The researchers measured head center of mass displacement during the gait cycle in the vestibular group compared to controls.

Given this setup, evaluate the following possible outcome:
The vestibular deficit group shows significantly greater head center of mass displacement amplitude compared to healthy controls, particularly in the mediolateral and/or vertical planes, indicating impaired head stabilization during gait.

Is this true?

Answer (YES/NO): NO